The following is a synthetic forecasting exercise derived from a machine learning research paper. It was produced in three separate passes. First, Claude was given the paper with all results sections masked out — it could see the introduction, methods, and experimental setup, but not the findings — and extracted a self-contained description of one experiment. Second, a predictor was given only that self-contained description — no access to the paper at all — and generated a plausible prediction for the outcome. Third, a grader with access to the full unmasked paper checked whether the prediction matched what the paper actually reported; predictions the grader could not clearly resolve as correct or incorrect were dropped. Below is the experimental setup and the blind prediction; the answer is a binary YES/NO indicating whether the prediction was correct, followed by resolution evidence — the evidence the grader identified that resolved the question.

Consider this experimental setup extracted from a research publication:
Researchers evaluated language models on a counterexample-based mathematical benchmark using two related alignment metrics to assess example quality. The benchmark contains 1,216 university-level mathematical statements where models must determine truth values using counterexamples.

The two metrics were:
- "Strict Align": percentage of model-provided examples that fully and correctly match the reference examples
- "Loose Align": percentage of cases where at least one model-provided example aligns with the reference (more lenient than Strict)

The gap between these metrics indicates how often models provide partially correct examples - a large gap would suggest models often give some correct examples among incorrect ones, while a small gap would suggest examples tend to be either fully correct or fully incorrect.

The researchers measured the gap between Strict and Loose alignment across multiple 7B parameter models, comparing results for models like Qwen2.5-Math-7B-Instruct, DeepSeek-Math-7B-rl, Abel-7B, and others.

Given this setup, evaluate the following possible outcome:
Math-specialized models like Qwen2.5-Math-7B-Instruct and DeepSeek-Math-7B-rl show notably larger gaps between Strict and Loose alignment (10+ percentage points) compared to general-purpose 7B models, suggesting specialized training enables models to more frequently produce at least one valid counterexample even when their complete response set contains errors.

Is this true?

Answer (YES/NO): NO